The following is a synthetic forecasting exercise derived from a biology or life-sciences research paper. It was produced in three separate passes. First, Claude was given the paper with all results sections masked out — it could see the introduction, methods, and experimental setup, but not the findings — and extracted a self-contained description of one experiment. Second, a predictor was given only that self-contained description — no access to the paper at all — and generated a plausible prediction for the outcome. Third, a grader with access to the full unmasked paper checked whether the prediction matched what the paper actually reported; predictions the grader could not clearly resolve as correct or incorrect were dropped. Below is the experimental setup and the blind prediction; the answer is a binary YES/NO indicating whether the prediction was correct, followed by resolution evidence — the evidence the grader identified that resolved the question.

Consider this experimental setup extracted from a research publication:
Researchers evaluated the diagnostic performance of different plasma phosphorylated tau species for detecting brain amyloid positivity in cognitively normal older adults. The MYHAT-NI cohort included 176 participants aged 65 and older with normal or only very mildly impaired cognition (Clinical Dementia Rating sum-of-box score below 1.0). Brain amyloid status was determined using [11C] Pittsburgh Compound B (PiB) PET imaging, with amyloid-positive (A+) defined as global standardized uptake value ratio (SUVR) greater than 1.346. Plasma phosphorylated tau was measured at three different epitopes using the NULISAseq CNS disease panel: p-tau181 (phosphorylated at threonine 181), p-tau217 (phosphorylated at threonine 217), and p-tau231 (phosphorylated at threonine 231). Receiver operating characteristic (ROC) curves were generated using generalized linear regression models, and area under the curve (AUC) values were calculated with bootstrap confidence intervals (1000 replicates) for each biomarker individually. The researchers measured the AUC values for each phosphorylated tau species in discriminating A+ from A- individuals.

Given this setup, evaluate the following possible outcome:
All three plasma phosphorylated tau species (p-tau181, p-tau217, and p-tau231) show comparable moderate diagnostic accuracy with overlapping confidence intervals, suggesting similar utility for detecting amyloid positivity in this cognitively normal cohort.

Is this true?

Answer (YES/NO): NO